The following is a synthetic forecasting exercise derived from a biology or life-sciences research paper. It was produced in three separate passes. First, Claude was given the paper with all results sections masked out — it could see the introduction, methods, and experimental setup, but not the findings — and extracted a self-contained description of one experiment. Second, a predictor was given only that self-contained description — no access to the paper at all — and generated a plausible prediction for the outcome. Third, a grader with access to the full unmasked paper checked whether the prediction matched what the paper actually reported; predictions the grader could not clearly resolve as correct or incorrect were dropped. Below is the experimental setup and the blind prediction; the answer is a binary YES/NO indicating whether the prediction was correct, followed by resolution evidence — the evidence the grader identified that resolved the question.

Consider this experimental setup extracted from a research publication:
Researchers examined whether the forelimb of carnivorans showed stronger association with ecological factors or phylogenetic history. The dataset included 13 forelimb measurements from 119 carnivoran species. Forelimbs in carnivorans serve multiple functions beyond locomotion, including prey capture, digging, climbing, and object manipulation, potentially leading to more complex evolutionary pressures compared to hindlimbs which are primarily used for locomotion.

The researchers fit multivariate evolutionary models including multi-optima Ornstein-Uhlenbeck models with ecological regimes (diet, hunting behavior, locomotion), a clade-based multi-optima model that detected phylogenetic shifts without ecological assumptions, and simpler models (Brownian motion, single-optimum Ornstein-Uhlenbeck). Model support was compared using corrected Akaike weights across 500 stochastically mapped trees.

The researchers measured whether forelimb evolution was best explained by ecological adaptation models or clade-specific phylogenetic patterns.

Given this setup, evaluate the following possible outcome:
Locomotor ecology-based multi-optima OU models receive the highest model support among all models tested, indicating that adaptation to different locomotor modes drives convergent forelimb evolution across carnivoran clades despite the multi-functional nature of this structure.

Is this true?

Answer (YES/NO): NO